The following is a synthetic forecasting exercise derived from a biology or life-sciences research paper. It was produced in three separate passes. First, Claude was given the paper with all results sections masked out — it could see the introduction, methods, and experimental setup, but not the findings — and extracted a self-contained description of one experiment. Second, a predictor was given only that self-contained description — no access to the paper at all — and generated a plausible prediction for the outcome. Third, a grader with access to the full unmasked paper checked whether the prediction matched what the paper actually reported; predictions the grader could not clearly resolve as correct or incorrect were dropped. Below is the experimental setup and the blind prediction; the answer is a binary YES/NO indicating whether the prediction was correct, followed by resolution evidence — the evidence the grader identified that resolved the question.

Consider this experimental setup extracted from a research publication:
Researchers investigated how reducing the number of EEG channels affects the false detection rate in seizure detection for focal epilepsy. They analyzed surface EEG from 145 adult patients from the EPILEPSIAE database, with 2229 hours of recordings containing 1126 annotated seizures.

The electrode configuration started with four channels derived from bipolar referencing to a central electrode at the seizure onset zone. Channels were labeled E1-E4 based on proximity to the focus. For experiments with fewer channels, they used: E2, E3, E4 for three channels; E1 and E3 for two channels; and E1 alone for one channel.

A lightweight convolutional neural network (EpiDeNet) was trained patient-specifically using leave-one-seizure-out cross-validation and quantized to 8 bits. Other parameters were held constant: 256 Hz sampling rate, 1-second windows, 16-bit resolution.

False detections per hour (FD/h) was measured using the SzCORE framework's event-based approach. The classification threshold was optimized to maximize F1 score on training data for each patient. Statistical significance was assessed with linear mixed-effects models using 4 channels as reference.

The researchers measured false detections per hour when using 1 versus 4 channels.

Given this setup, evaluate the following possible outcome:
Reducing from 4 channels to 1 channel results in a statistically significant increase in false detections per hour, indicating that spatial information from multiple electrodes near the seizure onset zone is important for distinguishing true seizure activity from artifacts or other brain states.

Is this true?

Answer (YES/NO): NO